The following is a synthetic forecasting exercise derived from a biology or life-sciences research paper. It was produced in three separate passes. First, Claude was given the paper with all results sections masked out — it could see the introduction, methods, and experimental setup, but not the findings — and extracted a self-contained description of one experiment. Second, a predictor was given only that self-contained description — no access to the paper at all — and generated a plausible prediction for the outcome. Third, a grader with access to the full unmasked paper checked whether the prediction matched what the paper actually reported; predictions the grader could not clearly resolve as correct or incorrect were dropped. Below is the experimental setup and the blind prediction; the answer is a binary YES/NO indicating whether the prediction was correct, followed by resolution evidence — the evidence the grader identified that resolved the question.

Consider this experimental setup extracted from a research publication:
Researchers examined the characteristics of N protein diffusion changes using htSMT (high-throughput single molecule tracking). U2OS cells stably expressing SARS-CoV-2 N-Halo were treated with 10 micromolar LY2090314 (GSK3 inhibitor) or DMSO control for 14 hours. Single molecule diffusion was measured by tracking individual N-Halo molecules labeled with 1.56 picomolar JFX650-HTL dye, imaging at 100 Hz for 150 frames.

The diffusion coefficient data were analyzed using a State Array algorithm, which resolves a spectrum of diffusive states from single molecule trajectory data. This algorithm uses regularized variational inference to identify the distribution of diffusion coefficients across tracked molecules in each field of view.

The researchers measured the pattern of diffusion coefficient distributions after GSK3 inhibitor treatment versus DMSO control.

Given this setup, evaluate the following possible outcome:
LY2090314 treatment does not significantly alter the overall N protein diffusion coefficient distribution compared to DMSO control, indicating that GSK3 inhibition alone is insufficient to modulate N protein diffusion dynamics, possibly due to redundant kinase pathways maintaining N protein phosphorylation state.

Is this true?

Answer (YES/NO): NO